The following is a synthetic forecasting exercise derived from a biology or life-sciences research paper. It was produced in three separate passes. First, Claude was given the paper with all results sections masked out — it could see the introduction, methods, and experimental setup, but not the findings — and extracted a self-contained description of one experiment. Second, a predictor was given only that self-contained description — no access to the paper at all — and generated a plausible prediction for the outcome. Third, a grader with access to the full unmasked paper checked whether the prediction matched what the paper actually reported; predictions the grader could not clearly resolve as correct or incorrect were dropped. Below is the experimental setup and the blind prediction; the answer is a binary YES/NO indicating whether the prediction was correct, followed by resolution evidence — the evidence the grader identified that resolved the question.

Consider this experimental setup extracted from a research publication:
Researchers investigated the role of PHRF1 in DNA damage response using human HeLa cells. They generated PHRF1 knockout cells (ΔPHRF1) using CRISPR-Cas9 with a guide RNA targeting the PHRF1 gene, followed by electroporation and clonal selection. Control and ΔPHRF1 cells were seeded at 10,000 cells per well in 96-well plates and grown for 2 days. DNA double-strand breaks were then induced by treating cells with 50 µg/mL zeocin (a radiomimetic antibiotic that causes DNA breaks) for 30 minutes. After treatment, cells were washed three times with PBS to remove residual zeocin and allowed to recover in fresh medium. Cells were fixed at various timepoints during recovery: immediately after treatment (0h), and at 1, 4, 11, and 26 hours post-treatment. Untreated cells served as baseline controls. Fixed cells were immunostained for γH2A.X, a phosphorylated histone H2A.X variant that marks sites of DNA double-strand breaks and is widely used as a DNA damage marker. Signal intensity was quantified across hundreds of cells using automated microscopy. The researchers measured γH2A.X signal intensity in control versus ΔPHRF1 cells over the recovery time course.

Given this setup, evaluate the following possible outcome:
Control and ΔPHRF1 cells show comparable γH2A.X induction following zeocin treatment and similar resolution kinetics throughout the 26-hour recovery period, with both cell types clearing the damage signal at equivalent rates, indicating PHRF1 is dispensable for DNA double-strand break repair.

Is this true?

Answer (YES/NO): NO